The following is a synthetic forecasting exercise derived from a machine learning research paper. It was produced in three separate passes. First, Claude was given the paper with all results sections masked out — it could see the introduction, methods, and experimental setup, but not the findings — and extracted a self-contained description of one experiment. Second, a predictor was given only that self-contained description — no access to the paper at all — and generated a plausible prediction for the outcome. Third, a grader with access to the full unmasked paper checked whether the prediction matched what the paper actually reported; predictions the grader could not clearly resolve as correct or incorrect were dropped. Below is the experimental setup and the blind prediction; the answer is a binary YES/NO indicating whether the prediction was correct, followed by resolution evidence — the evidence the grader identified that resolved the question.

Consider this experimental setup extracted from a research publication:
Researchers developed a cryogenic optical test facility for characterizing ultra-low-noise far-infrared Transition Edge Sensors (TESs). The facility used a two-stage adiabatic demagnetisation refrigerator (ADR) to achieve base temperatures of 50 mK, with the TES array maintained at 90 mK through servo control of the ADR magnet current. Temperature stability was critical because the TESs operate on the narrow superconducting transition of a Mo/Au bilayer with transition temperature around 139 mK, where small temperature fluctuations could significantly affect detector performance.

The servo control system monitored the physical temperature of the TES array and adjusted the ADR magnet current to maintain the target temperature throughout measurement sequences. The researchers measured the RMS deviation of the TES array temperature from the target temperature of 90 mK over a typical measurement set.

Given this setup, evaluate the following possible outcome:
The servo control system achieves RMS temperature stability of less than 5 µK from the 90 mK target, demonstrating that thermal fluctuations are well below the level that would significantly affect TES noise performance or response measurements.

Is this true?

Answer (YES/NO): NO